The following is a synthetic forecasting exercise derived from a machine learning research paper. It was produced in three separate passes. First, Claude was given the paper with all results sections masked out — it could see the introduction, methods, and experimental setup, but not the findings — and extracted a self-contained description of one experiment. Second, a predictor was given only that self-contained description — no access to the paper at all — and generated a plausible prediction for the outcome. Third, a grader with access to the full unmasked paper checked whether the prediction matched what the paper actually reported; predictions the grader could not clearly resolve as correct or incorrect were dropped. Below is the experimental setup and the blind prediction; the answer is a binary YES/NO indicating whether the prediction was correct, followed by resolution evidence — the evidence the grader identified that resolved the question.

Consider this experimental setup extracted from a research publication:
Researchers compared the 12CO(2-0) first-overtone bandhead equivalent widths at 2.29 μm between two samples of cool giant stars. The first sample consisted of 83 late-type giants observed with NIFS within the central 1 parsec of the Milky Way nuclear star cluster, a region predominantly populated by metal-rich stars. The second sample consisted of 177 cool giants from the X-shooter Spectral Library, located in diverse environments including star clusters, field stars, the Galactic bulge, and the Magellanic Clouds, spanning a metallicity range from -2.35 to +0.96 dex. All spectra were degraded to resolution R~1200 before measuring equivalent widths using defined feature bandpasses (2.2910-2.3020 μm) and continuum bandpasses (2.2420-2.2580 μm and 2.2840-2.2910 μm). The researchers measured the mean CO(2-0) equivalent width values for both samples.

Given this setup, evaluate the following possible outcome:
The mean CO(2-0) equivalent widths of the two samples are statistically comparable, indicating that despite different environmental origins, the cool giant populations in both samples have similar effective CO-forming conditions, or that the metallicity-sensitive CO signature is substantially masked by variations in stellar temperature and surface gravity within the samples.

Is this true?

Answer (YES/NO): NO